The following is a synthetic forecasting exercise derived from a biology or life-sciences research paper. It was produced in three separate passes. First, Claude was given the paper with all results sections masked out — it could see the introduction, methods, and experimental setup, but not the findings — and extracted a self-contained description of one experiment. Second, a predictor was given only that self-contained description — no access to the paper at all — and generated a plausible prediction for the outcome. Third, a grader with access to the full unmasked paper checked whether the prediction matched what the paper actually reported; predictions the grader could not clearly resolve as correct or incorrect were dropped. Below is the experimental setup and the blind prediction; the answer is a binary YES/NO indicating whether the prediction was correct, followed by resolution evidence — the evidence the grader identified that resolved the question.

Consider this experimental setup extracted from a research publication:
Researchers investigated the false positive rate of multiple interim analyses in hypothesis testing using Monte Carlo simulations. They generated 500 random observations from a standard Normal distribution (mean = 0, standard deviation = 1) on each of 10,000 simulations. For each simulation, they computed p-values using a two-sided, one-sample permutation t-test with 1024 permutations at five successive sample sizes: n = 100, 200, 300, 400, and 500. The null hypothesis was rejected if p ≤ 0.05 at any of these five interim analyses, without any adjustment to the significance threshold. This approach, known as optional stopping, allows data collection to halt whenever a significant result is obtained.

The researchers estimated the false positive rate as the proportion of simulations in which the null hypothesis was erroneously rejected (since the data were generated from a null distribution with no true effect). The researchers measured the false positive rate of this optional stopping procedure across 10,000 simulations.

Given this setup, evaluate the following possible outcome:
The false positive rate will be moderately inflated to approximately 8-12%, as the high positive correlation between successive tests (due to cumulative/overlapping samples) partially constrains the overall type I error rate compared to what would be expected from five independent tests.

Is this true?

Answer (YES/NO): NO